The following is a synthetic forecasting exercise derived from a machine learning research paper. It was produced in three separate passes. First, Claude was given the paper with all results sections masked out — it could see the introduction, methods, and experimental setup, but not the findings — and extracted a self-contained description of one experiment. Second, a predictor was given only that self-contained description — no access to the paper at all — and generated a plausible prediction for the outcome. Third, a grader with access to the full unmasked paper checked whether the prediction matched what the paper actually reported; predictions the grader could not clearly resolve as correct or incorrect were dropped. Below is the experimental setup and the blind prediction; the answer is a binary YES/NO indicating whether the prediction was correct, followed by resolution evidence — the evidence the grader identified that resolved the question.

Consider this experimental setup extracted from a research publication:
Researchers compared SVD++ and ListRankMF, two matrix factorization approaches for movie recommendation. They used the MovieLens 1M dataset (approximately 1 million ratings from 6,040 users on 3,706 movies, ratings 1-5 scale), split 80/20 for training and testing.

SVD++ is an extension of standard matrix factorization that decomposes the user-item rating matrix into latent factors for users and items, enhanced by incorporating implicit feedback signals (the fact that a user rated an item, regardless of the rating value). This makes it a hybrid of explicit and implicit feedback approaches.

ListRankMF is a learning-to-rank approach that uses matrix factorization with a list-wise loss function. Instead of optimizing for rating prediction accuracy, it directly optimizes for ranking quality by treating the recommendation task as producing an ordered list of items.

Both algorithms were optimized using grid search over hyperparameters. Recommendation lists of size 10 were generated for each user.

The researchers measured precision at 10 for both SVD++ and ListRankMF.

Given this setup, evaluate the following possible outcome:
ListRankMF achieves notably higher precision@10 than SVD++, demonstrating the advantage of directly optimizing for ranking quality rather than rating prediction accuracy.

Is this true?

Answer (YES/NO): YES